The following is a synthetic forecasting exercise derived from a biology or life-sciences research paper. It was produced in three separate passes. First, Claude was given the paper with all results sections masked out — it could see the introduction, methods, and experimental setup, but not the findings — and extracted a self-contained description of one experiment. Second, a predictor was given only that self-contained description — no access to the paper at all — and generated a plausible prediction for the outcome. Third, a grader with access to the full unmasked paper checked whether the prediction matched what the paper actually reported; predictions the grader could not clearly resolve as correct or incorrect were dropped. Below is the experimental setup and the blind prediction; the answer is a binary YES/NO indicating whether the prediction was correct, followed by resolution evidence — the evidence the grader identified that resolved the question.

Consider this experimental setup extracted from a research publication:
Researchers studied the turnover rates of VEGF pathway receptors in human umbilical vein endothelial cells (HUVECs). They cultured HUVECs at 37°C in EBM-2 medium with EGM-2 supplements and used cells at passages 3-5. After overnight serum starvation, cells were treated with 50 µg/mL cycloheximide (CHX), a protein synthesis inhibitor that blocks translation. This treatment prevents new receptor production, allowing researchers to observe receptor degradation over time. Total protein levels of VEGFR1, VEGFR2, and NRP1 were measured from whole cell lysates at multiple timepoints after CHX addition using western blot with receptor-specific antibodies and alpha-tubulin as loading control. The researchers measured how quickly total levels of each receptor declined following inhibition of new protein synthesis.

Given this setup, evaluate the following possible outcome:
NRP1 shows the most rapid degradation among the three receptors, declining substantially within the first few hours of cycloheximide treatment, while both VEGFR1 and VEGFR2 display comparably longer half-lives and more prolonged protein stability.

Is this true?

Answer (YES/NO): NO